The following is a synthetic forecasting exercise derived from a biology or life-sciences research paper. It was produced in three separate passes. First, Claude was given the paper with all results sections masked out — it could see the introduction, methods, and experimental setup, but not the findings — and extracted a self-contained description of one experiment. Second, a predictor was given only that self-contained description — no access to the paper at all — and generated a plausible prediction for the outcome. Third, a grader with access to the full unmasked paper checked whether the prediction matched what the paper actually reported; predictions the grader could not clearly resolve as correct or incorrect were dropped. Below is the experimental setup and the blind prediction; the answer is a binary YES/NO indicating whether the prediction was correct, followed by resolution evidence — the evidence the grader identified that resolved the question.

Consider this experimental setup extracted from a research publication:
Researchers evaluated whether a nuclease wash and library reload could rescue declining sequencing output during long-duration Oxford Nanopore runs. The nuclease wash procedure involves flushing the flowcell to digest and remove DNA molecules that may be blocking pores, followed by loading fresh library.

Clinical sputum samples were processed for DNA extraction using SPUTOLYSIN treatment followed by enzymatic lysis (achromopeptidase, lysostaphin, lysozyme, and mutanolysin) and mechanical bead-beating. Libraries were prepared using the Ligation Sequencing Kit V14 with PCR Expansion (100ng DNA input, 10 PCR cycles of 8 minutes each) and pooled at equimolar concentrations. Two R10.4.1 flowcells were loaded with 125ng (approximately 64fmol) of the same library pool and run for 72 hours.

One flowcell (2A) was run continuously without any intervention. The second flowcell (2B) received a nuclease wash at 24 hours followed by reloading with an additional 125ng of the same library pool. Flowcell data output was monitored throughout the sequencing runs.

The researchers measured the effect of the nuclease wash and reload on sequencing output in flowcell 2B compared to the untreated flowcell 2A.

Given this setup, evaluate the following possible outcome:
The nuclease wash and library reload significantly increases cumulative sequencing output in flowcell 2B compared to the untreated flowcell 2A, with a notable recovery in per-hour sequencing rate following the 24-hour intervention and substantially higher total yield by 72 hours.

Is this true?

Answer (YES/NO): NO